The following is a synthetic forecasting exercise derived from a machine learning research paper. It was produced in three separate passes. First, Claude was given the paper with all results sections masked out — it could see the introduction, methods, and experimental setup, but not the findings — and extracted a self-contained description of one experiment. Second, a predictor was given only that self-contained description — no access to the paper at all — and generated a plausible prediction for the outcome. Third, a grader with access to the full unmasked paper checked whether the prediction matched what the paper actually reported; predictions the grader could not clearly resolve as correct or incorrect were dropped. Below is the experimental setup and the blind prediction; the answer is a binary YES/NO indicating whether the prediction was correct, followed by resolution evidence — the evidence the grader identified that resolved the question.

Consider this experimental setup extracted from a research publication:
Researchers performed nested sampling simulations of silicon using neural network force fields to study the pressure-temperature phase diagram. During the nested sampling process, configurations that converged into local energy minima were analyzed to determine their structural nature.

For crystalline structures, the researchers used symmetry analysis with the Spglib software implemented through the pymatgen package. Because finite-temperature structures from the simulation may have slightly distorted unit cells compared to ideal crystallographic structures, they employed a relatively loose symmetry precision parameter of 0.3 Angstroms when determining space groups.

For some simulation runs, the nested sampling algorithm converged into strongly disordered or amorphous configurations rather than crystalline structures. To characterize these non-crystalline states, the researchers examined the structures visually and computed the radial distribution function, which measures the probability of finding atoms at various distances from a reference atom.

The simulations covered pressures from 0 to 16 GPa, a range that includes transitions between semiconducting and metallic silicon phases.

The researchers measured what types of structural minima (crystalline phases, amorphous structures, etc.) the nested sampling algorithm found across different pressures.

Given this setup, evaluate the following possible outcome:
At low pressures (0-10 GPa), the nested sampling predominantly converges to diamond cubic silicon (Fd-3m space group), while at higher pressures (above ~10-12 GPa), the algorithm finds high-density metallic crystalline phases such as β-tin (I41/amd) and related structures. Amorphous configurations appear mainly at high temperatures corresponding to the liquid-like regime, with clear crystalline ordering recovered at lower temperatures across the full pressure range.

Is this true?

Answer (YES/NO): NO